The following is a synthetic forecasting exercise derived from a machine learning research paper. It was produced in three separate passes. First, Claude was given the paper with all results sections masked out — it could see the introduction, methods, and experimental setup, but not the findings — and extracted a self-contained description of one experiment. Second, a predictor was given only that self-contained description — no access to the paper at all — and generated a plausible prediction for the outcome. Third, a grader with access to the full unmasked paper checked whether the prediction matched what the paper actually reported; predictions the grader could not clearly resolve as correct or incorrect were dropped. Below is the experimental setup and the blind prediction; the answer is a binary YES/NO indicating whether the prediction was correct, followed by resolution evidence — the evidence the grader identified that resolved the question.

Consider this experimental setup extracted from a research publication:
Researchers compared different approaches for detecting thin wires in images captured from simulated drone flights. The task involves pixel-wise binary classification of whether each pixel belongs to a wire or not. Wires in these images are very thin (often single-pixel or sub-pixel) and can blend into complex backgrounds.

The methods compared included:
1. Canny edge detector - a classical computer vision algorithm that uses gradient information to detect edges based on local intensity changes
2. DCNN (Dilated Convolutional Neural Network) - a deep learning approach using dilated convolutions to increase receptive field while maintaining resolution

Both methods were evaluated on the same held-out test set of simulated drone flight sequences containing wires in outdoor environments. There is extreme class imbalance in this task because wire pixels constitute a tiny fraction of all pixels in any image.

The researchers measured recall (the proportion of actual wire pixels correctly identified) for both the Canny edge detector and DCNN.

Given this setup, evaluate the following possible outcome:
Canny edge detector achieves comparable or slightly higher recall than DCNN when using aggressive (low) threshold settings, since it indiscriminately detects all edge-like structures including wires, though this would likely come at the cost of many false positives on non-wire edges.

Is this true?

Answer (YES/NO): YES